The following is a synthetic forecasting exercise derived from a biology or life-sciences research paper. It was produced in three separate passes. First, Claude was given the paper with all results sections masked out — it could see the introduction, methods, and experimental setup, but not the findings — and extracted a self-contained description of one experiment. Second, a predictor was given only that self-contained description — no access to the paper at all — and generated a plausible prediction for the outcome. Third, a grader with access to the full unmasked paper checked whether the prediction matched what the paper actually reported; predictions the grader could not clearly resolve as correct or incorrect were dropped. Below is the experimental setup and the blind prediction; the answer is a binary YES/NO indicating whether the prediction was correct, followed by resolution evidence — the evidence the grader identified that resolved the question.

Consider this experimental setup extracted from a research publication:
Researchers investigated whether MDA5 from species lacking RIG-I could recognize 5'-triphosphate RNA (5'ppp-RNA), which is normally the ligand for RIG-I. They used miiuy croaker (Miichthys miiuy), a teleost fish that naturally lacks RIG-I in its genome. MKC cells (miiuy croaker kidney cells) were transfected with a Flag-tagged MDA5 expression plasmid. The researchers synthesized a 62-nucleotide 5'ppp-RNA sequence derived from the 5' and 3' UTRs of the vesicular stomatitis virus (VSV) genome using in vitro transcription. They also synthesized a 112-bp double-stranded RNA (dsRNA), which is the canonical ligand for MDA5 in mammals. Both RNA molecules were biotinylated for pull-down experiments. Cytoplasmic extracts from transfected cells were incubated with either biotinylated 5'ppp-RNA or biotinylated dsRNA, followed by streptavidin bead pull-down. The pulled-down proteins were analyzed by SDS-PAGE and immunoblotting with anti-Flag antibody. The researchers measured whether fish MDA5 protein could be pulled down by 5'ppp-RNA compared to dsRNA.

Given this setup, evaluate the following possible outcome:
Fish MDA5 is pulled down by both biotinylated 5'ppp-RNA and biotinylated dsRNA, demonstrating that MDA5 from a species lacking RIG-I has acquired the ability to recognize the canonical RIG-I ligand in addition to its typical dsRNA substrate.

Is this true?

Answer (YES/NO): YES